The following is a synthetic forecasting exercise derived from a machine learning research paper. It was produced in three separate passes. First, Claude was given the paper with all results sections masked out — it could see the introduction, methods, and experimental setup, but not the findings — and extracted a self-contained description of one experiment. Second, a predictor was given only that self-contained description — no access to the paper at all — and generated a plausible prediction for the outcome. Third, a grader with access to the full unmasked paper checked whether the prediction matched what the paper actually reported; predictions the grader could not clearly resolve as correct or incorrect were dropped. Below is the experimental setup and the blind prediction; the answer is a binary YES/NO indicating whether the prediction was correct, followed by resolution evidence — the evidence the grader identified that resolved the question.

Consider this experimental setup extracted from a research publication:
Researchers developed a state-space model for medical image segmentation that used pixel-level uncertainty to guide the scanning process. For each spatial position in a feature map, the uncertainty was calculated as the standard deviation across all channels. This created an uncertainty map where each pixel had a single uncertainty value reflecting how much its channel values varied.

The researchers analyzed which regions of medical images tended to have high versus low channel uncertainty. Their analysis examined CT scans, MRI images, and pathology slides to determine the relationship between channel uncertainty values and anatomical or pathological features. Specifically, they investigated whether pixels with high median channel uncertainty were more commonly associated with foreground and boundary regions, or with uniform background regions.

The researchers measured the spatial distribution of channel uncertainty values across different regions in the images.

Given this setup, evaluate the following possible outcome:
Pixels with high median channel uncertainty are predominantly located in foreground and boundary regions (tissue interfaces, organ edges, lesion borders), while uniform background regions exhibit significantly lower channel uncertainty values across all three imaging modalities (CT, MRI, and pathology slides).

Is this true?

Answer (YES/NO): NO